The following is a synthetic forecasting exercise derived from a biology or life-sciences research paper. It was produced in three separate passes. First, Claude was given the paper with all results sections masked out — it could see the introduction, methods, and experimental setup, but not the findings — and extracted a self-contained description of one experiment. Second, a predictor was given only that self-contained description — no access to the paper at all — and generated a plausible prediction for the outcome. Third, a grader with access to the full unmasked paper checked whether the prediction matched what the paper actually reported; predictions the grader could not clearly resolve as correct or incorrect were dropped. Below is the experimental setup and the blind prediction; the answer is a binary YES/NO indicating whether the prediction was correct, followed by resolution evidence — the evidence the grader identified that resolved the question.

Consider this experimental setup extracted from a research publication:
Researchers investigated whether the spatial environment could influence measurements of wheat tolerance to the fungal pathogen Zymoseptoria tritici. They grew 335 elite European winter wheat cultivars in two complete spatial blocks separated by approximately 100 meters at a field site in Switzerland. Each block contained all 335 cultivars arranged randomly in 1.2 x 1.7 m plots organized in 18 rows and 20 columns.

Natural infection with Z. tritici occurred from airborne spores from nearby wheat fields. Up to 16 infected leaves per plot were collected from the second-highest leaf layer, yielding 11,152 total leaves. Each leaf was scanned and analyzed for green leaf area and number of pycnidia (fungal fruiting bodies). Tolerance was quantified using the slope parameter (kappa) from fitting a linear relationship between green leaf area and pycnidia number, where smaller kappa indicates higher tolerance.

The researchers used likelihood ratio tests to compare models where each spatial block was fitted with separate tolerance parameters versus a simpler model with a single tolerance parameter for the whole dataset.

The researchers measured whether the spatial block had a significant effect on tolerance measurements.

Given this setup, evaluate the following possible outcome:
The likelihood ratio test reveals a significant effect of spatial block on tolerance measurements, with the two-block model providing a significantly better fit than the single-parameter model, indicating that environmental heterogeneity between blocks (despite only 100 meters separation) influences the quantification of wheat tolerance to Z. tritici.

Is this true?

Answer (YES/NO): YES